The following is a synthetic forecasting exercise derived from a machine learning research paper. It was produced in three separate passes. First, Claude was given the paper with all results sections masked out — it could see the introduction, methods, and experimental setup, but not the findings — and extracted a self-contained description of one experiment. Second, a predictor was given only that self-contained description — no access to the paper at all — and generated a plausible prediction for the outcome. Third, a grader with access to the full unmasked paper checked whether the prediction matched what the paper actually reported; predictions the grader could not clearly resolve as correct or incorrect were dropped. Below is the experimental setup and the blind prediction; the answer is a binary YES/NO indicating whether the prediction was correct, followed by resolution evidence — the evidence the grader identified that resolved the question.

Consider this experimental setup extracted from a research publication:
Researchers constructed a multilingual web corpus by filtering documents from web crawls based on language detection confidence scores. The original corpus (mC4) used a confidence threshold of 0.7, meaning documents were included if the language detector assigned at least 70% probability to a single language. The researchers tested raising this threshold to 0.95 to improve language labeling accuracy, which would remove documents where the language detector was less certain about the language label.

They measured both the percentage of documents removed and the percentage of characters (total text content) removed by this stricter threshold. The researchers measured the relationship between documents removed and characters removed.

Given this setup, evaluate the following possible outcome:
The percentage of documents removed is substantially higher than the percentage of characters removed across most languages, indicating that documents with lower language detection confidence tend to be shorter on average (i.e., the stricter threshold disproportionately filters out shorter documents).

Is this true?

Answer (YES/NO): NO